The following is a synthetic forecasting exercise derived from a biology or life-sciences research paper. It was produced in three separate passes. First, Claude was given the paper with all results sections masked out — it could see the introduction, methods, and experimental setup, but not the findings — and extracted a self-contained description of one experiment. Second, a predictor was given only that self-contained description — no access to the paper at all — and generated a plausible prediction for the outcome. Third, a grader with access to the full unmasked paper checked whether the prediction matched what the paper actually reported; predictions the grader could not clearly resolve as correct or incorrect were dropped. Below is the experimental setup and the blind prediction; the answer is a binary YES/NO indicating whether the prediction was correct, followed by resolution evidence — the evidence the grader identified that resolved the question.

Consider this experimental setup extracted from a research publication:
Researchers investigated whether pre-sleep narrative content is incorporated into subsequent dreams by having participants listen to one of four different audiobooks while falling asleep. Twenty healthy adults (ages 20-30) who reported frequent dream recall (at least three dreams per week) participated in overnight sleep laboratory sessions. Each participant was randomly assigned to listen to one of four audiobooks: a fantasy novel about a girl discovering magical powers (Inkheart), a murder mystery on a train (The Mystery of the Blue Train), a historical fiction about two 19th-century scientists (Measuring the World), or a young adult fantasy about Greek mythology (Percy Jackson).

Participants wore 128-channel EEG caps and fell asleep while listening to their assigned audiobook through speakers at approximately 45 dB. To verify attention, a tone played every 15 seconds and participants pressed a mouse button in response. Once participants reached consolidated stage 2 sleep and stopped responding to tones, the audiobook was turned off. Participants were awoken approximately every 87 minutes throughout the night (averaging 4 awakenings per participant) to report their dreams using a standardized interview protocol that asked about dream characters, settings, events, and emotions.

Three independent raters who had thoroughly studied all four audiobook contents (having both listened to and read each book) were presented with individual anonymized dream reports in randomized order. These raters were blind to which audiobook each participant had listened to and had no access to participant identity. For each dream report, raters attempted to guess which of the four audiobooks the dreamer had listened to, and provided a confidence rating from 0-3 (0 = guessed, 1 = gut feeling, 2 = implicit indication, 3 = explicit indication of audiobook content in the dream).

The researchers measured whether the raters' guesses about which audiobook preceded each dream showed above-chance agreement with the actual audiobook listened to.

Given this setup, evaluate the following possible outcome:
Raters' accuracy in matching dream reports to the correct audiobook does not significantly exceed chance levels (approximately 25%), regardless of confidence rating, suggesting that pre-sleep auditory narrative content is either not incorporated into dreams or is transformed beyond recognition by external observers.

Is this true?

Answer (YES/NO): NO